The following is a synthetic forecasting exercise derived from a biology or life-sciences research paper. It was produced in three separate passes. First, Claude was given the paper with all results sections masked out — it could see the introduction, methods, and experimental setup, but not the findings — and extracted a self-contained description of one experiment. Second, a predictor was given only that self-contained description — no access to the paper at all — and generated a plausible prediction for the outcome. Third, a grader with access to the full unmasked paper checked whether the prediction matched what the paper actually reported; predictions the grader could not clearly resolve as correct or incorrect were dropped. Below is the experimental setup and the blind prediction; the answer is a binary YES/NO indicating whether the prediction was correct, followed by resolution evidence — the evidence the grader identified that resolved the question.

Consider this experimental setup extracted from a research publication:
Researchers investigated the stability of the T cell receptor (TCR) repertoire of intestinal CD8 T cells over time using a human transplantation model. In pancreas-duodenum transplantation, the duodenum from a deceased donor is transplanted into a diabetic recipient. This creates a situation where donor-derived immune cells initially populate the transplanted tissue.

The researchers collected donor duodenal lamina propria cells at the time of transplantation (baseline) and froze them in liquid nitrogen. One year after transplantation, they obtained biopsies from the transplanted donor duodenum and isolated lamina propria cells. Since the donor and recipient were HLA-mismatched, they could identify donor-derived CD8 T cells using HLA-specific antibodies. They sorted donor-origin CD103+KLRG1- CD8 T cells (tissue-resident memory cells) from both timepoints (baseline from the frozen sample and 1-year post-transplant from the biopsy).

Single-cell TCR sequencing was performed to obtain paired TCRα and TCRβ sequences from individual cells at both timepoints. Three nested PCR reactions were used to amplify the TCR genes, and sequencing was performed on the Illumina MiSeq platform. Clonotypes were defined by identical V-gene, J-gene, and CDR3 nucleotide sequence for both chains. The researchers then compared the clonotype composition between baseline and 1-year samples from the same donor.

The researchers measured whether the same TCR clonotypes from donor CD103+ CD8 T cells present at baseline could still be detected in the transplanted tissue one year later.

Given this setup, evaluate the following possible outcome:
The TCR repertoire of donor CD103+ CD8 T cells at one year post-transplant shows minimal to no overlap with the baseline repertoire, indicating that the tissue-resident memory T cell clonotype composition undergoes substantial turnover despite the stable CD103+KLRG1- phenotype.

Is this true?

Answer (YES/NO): NO